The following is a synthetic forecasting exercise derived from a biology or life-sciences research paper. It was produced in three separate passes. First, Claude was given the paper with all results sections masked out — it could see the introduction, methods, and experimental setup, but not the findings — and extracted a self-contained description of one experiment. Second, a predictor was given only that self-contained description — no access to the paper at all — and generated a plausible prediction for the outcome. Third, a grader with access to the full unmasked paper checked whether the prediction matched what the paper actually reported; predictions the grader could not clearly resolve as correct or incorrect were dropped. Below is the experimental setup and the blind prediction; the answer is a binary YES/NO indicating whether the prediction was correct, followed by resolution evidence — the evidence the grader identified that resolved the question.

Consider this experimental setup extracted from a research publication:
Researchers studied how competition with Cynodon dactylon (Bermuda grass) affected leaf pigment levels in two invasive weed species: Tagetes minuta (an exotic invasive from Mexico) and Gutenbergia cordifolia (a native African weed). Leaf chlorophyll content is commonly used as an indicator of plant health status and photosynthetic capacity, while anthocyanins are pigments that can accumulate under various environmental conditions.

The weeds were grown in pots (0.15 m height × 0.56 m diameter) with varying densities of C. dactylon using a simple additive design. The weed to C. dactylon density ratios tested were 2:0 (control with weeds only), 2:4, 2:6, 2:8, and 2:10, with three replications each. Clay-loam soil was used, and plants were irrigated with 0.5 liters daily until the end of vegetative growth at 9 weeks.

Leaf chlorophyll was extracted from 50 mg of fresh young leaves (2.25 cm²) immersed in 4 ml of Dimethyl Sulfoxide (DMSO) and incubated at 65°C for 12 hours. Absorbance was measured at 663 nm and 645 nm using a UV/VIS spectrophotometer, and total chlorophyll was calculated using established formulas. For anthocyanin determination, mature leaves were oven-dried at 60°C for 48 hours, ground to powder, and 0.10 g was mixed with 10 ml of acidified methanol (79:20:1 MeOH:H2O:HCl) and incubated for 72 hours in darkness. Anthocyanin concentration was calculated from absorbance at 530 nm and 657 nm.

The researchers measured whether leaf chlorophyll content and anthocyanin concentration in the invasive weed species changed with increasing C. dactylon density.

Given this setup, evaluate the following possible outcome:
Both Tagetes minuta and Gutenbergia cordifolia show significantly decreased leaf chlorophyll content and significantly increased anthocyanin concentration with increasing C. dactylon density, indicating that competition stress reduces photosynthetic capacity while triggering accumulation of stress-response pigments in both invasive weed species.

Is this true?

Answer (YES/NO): YES